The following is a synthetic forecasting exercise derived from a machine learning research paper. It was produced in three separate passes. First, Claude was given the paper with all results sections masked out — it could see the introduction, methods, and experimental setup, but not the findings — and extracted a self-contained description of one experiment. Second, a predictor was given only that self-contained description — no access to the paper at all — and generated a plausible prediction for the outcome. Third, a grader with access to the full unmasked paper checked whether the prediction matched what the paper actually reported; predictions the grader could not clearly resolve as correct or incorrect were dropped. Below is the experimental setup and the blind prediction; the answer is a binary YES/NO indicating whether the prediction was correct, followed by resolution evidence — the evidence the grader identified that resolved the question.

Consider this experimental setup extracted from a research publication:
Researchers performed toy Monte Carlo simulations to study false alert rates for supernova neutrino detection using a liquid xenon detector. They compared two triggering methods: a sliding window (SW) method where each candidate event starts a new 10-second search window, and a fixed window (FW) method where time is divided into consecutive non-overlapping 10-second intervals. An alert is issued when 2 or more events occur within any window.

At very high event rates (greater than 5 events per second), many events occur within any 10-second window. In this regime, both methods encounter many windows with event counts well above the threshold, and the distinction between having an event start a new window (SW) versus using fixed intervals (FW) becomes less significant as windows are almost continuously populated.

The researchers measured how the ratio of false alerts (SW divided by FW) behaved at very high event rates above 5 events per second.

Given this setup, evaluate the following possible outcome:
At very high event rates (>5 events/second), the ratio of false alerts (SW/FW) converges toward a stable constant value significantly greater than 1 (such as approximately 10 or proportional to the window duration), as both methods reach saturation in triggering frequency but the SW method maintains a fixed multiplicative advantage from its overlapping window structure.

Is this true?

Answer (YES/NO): NO